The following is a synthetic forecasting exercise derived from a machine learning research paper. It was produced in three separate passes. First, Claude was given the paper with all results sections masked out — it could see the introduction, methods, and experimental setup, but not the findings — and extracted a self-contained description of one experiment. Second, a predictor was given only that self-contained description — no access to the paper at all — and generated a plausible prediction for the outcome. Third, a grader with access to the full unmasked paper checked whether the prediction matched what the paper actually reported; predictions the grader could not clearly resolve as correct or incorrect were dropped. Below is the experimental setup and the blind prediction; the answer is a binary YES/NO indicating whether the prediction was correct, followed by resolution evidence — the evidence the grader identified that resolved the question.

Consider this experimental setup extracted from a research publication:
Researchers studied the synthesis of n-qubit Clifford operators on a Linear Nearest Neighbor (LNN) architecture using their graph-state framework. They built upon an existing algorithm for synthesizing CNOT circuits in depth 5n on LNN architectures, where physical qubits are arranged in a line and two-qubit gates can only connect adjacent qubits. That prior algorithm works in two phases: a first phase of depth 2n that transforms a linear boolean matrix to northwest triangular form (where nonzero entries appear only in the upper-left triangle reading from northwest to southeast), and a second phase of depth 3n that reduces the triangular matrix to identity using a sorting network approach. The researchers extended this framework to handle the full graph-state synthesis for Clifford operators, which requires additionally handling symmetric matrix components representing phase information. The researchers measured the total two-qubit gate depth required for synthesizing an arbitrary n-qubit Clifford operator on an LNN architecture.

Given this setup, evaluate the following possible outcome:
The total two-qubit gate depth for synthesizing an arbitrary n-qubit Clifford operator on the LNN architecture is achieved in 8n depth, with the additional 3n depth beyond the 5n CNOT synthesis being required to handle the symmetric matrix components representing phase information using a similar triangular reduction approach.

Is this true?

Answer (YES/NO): NO